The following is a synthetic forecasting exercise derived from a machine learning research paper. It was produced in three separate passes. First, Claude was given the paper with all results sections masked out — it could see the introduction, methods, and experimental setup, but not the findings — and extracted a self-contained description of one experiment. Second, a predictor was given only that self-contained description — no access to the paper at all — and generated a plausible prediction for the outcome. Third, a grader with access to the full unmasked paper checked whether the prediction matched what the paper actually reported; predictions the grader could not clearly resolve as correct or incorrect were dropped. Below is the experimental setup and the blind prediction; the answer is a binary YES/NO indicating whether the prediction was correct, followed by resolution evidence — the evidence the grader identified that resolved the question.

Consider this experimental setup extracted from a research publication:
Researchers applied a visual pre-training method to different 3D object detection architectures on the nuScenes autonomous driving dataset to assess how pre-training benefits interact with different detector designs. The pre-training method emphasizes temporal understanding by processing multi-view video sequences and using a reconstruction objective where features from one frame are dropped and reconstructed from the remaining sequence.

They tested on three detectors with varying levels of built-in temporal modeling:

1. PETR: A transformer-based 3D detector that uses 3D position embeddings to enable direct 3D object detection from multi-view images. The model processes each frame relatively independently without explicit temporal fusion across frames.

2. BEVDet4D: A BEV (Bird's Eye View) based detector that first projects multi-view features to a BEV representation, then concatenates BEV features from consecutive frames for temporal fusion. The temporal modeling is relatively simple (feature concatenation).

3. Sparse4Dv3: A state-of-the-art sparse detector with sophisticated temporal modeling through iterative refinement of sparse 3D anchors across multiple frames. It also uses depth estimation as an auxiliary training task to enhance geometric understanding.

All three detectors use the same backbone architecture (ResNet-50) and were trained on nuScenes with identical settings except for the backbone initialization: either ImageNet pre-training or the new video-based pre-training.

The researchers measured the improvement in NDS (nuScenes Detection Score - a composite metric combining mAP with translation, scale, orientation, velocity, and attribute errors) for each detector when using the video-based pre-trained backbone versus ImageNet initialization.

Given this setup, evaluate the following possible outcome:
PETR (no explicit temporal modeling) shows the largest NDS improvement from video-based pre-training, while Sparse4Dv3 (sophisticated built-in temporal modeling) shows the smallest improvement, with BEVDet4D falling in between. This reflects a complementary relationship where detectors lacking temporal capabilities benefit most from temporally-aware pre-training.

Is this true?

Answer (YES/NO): NO